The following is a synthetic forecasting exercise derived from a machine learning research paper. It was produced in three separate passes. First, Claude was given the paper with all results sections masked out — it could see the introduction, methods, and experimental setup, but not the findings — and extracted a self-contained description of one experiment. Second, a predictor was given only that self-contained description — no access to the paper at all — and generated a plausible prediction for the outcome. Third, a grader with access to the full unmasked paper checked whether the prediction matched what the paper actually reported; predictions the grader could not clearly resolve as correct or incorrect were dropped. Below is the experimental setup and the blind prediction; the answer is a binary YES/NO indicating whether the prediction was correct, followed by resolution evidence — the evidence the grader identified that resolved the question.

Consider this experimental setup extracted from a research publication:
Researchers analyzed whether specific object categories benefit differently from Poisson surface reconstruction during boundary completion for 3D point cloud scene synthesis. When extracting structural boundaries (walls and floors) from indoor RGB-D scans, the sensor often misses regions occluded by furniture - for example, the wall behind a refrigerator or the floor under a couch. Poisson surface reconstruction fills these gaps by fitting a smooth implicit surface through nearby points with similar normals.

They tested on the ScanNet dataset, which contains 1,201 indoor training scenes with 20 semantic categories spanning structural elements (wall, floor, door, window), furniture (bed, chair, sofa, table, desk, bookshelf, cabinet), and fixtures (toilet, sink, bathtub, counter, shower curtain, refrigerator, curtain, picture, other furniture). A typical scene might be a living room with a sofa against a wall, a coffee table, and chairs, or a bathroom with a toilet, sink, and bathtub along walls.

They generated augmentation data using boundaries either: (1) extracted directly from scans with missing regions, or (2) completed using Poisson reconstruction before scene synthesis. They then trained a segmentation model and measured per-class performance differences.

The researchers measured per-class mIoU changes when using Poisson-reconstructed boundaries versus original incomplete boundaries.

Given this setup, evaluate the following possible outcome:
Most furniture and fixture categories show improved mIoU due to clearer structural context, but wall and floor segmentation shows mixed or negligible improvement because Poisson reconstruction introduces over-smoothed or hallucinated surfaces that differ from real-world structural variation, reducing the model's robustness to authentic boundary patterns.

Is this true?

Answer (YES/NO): NO